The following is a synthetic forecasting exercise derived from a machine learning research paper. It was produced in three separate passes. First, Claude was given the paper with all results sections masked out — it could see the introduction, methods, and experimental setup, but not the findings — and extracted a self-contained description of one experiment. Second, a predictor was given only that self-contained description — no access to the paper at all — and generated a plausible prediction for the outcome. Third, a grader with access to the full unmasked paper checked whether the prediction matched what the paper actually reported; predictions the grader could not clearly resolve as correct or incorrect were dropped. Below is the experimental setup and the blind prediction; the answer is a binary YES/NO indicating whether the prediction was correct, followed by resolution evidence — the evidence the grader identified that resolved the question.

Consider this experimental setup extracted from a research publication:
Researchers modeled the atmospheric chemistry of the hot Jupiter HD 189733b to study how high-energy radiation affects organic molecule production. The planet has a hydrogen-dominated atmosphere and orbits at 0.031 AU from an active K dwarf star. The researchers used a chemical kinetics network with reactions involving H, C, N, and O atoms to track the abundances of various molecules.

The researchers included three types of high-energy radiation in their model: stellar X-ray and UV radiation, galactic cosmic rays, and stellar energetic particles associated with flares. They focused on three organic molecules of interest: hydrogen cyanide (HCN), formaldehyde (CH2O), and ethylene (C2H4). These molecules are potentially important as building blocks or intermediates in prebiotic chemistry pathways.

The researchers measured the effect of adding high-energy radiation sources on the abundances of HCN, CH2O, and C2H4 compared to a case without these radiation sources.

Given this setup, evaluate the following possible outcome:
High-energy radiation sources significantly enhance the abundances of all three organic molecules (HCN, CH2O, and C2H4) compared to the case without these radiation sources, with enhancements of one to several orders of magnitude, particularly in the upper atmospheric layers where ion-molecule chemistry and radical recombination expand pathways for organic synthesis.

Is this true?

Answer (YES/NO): YES